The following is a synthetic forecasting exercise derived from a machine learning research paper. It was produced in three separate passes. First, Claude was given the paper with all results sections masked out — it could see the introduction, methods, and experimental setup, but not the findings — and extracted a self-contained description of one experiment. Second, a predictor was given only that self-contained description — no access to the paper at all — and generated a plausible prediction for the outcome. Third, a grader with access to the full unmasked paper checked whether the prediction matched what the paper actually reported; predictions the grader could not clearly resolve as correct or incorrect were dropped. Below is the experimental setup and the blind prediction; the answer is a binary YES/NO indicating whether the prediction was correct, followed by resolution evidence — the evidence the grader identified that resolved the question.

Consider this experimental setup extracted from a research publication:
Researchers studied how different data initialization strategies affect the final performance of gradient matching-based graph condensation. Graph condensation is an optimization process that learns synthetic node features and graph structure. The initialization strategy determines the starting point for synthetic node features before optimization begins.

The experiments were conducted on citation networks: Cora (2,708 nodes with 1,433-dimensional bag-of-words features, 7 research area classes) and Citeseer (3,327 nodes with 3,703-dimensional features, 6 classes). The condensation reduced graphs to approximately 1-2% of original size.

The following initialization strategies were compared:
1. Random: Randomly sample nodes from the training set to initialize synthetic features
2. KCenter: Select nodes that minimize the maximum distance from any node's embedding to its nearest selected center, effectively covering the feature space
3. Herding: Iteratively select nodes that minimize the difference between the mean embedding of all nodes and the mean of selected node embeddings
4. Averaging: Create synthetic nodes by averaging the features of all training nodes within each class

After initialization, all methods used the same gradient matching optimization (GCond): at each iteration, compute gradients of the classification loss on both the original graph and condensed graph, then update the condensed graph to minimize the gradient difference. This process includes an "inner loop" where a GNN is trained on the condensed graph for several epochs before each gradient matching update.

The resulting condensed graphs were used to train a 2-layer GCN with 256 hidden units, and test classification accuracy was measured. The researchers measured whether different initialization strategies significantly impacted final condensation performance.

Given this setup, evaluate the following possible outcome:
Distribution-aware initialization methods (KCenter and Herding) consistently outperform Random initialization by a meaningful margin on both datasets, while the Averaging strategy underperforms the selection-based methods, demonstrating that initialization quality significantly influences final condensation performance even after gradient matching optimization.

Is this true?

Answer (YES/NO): NO